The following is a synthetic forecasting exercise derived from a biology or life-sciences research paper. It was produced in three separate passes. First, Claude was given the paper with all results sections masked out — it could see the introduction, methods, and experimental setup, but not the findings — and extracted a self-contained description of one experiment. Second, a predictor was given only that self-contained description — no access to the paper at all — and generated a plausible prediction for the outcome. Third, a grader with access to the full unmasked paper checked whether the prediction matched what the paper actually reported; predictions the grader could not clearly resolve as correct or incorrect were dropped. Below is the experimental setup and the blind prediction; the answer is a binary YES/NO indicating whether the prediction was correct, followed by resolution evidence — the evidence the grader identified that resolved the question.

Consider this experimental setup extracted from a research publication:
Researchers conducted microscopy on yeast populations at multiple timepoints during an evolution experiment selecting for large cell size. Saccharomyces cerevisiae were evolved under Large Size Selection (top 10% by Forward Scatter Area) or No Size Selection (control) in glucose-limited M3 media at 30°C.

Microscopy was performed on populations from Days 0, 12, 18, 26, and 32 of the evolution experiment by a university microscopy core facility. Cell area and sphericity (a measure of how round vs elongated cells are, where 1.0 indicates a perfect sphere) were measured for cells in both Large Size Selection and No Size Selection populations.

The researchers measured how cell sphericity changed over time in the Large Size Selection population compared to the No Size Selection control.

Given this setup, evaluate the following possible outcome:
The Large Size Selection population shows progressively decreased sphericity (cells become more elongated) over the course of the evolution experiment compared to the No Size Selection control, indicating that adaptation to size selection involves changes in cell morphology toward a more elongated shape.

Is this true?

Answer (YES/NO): YES